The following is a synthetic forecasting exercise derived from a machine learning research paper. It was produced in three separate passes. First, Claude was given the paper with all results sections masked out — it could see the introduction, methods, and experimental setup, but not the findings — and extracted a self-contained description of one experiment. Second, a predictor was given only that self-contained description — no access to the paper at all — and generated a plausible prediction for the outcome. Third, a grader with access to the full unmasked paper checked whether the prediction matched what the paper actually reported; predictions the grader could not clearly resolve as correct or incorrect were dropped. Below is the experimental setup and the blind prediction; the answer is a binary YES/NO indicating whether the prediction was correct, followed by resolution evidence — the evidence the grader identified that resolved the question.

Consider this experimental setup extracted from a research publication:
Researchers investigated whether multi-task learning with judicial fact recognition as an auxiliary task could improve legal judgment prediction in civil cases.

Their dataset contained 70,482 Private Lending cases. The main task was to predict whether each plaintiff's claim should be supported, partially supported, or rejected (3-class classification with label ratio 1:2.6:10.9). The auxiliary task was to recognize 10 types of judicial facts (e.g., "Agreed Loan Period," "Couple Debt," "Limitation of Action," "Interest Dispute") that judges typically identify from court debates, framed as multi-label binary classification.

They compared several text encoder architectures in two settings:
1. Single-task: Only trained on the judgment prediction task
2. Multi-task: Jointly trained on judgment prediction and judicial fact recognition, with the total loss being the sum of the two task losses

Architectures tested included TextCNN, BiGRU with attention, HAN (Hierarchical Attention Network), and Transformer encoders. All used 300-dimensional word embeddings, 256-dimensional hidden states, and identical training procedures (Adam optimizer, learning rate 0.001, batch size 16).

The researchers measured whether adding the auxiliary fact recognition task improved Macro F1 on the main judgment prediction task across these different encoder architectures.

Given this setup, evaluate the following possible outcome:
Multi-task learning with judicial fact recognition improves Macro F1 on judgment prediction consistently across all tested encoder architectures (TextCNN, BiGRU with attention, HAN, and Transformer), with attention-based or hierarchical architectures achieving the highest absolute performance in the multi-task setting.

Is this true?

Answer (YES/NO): YES